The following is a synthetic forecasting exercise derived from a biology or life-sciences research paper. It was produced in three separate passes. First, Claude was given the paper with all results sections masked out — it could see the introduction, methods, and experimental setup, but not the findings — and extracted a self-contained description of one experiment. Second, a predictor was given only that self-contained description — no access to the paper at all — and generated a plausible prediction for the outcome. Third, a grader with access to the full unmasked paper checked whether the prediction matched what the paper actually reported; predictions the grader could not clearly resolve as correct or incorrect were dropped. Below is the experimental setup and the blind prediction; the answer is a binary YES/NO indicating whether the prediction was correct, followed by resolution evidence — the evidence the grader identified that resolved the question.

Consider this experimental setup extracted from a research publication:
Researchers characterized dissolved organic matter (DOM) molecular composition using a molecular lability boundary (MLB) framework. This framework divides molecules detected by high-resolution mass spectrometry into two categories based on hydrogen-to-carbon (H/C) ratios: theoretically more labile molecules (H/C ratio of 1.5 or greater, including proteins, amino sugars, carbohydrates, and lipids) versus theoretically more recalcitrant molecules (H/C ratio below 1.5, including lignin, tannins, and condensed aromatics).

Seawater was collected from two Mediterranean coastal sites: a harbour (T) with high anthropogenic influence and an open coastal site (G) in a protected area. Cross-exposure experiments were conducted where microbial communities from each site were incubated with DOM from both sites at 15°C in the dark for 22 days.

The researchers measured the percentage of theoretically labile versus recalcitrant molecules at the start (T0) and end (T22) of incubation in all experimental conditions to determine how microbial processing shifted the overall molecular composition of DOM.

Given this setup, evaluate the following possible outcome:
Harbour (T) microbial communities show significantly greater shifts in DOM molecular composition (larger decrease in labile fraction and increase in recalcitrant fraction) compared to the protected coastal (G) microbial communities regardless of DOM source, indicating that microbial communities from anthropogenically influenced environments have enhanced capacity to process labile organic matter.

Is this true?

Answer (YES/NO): NO